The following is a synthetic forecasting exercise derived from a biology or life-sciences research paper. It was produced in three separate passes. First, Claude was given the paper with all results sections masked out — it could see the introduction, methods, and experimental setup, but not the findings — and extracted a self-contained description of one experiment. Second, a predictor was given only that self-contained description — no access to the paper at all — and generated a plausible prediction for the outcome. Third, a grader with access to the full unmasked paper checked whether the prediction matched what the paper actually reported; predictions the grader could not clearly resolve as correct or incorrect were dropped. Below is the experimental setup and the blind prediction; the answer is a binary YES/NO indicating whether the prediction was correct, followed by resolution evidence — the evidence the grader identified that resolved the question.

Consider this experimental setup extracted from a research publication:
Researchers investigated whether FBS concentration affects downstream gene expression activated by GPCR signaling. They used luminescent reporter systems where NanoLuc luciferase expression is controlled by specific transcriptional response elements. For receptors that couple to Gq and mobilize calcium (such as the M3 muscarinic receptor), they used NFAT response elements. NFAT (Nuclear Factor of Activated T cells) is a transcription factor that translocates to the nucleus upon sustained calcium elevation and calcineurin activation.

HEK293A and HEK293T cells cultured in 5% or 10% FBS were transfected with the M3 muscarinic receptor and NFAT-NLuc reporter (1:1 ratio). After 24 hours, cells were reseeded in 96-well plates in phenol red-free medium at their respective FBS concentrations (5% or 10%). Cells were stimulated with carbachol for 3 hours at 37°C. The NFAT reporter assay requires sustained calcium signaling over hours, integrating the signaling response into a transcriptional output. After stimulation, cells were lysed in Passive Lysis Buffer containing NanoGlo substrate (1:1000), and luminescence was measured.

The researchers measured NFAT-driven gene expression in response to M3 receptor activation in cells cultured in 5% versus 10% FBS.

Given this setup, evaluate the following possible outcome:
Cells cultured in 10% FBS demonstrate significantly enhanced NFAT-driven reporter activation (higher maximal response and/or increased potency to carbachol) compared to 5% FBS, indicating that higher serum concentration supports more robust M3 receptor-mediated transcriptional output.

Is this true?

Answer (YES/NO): NO